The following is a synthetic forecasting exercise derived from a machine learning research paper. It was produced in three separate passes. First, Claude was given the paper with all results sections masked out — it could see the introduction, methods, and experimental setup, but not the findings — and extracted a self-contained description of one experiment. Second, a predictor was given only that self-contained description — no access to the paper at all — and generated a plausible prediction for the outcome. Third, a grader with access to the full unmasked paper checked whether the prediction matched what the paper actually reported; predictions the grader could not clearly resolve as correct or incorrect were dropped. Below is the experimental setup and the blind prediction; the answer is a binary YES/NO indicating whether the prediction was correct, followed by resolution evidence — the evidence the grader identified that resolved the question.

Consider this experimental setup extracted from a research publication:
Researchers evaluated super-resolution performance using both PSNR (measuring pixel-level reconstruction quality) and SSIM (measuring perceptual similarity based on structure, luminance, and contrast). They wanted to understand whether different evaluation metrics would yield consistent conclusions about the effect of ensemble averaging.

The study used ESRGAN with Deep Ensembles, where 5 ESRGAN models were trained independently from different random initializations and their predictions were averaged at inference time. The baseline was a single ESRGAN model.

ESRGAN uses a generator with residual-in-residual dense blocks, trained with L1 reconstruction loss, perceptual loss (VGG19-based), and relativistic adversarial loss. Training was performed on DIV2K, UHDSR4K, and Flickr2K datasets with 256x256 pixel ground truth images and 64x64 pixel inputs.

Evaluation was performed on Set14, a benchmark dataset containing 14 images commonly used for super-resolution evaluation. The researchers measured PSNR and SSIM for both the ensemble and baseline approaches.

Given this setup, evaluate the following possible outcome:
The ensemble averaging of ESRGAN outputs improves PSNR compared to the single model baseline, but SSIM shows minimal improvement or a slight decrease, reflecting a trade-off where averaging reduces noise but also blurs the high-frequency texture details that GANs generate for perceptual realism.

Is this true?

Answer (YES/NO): YES